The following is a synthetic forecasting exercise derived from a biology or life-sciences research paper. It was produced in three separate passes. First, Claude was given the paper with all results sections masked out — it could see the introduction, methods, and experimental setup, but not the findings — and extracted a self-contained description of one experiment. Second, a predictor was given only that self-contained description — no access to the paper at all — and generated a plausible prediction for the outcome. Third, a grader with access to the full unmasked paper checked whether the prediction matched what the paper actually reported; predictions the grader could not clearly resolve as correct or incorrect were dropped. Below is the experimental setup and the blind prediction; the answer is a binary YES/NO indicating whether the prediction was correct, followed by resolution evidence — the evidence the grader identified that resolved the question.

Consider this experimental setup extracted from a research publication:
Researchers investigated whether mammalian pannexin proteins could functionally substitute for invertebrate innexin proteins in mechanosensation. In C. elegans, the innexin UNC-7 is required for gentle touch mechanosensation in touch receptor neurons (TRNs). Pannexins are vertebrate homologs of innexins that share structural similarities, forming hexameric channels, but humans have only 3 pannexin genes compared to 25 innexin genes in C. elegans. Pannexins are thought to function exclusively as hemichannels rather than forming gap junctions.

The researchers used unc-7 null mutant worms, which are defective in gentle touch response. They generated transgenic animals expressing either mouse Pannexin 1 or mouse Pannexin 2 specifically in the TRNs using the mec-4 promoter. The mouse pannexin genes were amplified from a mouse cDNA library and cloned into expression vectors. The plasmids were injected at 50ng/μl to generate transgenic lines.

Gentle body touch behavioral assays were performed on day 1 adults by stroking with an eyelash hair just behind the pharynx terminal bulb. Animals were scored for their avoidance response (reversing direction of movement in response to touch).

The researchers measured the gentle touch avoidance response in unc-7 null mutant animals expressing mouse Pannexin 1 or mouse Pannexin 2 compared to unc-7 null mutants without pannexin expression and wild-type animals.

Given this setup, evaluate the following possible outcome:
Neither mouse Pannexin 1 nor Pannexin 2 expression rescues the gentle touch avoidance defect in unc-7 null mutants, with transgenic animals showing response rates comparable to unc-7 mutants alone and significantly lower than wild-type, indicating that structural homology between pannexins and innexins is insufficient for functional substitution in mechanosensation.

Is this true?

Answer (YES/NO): NO